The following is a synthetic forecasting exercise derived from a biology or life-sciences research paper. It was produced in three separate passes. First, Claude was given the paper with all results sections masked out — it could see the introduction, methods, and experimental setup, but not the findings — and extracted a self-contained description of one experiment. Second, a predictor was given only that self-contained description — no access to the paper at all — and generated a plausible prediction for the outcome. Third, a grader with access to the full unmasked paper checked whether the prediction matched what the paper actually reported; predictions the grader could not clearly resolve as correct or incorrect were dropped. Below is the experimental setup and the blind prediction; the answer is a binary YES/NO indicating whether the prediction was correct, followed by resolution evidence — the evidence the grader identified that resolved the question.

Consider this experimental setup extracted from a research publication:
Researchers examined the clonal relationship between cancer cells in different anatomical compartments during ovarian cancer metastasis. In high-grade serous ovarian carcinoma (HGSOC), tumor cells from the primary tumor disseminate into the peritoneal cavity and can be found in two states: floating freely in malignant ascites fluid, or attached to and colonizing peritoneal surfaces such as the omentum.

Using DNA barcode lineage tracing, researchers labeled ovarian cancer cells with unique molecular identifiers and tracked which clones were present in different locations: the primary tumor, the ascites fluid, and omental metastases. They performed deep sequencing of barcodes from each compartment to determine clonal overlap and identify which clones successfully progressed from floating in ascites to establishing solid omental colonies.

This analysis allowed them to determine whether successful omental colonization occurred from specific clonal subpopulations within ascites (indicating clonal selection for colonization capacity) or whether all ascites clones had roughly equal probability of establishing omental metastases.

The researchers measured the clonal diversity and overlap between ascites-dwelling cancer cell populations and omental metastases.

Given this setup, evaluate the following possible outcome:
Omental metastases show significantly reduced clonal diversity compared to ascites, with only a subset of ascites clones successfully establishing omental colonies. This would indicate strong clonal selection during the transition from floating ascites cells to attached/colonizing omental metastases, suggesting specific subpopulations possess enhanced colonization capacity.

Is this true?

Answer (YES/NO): NO